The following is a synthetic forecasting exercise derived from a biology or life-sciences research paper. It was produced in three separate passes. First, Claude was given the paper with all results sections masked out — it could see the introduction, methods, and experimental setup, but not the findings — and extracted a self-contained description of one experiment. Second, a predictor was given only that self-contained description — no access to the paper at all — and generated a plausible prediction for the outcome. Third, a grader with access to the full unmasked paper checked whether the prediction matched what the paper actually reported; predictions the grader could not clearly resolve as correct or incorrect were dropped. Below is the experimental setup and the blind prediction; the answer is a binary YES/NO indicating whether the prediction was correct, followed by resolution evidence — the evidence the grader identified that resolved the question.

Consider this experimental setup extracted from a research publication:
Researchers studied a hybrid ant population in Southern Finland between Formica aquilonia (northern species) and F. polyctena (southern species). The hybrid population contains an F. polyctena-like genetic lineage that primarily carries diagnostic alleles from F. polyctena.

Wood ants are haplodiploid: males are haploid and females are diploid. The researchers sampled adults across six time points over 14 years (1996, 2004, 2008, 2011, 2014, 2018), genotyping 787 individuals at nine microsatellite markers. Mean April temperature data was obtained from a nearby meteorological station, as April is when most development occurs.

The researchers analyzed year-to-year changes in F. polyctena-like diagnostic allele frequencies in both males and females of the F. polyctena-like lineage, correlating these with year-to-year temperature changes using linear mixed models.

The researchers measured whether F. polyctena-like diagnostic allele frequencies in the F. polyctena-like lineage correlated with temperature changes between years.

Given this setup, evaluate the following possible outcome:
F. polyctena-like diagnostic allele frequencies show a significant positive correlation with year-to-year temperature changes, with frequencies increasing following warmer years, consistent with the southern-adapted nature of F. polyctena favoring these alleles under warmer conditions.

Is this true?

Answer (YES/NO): NO